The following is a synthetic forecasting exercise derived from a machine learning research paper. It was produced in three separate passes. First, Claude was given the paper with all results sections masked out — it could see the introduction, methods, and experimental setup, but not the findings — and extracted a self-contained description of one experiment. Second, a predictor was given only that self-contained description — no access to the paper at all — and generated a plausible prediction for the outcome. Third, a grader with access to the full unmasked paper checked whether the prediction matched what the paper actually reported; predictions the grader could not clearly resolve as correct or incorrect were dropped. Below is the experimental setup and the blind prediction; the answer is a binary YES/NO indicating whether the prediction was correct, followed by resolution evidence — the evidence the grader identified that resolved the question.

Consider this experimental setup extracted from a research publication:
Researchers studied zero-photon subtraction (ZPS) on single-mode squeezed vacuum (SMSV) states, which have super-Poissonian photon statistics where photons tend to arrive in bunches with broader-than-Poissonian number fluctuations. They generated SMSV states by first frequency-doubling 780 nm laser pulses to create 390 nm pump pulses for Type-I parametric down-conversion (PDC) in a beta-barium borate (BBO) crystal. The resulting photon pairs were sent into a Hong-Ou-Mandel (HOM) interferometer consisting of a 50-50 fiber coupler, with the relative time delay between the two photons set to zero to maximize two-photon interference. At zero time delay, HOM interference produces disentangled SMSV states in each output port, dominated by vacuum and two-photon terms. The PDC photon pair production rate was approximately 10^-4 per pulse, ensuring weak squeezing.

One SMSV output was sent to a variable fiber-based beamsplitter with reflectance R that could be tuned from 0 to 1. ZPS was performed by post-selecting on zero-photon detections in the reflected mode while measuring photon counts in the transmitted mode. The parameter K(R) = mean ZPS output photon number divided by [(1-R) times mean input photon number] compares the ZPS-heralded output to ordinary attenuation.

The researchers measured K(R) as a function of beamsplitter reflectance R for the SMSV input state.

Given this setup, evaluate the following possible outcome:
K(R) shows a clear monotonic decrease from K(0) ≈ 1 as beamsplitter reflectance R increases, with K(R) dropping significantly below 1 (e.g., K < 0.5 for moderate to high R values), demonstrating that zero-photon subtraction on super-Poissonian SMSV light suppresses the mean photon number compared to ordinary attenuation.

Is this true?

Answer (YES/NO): NO